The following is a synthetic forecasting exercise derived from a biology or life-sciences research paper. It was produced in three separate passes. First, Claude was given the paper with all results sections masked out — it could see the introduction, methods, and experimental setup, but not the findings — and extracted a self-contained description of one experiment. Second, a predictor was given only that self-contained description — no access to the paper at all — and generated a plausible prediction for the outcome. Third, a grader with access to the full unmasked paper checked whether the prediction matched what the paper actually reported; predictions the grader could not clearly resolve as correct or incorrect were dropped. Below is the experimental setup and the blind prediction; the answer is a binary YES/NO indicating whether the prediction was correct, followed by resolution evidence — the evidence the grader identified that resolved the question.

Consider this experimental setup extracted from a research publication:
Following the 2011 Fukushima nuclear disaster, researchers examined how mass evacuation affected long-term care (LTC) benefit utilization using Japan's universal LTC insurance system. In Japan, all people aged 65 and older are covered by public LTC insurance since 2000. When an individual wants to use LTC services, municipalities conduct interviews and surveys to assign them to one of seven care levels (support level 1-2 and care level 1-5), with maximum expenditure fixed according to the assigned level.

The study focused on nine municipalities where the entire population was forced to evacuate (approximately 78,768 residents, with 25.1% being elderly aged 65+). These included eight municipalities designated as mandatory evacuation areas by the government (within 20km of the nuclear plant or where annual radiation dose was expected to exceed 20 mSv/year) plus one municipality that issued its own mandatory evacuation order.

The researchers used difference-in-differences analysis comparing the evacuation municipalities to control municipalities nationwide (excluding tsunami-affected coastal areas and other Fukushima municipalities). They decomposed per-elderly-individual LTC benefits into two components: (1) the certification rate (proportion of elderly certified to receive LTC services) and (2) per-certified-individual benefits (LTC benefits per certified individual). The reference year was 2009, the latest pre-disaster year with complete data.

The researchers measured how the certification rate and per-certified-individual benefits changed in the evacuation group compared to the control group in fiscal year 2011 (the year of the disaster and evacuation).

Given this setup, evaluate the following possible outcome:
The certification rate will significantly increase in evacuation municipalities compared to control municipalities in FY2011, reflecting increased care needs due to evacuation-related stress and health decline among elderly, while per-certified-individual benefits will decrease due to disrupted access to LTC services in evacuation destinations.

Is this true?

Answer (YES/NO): YES